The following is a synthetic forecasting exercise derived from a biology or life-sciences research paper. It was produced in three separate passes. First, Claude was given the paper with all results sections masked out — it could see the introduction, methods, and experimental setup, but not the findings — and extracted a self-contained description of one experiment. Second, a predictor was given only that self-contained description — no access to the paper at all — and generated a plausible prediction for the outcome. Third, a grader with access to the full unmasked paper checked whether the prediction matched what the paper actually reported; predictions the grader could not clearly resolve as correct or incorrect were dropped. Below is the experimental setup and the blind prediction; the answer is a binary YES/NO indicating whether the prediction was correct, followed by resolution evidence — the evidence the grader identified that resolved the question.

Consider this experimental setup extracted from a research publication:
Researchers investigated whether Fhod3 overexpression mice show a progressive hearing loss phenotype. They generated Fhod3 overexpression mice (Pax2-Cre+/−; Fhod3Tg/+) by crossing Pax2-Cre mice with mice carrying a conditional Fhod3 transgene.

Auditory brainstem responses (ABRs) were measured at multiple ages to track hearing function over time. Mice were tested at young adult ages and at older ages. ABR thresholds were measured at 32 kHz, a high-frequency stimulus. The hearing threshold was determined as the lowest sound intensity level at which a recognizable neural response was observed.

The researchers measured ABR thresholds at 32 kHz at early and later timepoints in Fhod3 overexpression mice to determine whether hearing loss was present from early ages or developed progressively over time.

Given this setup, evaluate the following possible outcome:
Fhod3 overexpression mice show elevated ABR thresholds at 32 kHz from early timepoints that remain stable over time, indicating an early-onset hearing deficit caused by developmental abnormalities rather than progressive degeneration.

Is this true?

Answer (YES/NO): NO